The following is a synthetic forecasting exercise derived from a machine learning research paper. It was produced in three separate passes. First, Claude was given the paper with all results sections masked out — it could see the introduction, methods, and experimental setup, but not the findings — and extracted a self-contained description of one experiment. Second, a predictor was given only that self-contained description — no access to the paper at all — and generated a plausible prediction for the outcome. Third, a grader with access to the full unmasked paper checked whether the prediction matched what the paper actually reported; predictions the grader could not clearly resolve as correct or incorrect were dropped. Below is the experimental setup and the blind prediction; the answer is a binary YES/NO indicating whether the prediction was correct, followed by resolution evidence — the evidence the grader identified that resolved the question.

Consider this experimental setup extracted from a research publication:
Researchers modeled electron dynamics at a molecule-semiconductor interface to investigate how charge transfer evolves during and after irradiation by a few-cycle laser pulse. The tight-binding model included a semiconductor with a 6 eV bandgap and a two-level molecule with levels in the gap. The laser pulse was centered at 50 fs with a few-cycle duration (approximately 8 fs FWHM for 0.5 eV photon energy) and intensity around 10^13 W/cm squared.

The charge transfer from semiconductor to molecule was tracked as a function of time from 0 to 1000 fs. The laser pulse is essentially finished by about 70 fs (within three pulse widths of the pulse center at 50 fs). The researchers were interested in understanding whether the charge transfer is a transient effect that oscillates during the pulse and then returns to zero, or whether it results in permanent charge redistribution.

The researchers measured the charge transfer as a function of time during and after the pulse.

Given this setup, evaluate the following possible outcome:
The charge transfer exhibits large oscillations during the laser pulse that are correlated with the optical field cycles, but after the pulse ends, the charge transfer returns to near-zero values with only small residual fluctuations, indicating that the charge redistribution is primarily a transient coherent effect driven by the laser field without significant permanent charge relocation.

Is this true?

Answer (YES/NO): NO